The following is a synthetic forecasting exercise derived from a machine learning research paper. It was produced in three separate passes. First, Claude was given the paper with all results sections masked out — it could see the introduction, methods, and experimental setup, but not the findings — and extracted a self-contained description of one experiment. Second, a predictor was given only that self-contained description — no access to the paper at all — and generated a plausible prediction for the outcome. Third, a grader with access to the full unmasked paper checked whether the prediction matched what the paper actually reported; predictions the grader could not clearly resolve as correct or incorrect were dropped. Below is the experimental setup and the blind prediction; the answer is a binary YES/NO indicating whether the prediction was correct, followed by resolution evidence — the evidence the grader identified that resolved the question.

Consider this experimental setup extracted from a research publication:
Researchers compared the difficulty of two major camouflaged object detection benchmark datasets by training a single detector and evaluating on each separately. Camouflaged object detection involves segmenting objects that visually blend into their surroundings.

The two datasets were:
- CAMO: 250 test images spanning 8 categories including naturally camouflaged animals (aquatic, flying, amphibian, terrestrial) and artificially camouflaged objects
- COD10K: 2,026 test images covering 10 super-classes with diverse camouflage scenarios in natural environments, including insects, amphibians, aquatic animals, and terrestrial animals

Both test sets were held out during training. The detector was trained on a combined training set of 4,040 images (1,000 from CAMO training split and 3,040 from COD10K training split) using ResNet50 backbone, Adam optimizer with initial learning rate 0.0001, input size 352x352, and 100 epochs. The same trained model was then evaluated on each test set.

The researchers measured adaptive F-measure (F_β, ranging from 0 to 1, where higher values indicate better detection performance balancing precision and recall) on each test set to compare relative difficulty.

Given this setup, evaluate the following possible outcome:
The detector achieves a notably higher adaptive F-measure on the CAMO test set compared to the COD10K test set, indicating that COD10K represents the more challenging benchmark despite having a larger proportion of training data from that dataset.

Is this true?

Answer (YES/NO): YES